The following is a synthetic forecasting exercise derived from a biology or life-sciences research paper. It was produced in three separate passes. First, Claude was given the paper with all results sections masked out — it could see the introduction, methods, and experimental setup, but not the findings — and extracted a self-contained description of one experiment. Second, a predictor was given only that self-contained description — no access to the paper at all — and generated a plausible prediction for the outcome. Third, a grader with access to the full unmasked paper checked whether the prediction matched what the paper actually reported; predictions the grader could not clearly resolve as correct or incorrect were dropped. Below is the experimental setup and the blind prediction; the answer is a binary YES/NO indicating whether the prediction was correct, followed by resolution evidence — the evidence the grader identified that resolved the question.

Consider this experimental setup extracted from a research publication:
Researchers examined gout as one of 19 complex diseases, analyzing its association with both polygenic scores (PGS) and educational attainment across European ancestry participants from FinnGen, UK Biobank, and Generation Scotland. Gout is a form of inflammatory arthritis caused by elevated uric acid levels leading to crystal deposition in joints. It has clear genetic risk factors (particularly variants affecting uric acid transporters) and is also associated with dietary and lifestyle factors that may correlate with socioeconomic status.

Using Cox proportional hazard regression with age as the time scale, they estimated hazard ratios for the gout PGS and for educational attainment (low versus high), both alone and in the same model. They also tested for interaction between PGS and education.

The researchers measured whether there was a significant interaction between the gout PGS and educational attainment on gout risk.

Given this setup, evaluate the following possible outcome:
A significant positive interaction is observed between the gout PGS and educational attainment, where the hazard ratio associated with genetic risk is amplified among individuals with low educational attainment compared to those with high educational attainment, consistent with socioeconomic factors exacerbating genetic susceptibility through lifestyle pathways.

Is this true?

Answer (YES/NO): NO